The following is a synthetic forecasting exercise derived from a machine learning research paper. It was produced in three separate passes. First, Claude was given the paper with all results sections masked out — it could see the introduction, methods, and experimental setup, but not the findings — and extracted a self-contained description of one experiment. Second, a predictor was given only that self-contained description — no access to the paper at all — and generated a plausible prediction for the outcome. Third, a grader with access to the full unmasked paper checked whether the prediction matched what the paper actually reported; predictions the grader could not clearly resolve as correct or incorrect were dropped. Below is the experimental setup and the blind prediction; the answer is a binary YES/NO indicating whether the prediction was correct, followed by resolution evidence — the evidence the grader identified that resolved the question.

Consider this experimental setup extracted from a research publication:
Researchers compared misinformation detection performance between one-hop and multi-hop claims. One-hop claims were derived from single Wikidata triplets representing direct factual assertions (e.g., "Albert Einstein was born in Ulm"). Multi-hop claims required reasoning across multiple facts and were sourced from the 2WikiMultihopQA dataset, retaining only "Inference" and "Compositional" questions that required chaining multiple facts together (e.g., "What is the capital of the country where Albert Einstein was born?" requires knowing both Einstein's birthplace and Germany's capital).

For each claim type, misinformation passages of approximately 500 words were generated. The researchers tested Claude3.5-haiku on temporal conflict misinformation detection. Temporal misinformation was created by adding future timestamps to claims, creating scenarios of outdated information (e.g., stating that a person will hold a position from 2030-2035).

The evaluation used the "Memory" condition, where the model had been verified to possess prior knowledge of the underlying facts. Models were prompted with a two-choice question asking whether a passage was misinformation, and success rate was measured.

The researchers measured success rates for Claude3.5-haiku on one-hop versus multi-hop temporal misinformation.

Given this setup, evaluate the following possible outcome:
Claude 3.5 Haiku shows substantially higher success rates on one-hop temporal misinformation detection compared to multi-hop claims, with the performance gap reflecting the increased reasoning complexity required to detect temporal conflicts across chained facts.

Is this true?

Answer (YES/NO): NO